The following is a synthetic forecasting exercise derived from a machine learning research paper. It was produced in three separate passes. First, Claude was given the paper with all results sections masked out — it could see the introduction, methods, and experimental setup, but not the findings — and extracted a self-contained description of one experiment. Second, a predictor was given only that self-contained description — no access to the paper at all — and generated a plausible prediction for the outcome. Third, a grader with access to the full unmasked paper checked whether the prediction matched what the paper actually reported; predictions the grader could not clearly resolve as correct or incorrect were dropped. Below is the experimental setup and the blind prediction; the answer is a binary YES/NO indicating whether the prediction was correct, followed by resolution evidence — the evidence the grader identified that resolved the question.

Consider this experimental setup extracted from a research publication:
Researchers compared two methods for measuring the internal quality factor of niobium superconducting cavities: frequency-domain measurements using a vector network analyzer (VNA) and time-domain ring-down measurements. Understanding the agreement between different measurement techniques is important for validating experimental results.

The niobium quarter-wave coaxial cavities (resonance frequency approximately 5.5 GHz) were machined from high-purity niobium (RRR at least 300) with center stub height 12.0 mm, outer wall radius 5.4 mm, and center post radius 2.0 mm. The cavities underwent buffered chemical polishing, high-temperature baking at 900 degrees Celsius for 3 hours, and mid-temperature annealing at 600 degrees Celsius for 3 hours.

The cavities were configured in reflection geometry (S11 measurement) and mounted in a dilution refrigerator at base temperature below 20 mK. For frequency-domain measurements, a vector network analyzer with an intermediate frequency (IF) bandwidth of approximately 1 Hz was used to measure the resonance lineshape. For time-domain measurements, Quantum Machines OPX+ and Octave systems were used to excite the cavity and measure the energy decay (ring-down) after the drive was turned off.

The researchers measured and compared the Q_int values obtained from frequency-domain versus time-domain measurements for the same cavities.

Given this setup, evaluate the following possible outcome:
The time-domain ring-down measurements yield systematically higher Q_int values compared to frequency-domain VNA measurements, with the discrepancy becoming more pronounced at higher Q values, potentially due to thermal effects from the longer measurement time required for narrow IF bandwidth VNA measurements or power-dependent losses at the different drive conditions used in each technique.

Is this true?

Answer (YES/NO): NO